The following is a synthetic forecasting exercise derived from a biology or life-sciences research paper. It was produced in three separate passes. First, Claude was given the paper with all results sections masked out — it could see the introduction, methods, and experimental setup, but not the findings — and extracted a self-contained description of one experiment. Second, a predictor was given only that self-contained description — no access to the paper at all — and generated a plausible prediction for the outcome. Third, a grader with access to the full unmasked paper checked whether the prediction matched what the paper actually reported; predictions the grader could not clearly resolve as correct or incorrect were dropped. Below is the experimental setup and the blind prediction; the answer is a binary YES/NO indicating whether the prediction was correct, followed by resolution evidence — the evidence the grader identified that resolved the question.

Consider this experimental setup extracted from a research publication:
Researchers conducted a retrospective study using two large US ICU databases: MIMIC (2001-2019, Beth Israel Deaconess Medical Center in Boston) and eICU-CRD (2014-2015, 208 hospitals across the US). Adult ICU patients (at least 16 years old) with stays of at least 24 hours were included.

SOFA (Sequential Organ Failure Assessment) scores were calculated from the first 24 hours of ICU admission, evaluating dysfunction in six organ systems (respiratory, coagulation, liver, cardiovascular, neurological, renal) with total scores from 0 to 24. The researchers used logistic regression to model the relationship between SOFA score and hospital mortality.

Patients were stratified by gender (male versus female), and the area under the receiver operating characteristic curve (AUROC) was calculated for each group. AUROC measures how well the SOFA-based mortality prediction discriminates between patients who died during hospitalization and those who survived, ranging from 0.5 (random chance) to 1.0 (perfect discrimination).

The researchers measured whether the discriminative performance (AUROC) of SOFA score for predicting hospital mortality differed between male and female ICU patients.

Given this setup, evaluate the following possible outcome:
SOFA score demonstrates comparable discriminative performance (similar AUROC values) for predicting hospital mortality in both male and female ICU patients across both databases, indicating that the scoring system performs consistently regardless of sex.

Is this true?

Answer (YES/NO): NO